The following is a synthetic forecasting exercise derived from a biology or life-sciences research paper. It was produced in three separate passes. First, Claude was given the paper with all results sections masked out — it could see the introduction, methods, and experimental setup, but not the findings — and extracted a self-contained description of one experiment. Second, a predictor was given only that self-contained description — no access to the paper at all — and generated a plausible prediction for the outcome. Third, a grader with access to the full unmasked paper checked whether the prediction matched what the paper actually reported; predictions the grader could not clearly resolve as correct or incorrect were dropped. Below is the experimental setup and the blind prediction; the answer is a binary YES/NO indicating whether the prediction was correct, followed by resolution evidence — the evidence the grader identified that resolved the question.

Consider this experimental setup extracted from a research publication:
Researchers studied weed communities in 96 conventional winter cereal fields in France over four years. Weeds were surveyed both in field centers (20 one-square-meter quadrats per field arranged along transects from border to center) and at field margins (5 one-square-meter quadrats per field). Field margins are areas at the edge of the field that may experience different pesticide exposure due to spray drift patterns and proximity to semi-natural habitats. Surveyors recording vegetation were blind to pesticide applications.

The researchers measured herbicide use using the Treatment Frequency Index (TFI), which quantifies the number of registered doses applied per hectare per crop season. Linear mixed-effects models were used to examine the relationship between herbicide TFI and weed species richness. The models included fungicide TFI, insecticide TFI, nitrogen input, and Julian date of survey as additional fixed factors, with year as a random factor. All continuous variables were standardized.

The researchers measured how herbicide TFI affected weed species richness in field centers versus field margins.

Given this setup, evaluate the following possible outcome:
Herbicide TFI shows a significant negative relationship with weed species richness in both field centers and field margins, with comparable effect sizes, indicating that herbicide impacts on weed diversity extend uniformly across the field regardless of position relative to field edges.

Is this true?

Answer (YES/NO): NO